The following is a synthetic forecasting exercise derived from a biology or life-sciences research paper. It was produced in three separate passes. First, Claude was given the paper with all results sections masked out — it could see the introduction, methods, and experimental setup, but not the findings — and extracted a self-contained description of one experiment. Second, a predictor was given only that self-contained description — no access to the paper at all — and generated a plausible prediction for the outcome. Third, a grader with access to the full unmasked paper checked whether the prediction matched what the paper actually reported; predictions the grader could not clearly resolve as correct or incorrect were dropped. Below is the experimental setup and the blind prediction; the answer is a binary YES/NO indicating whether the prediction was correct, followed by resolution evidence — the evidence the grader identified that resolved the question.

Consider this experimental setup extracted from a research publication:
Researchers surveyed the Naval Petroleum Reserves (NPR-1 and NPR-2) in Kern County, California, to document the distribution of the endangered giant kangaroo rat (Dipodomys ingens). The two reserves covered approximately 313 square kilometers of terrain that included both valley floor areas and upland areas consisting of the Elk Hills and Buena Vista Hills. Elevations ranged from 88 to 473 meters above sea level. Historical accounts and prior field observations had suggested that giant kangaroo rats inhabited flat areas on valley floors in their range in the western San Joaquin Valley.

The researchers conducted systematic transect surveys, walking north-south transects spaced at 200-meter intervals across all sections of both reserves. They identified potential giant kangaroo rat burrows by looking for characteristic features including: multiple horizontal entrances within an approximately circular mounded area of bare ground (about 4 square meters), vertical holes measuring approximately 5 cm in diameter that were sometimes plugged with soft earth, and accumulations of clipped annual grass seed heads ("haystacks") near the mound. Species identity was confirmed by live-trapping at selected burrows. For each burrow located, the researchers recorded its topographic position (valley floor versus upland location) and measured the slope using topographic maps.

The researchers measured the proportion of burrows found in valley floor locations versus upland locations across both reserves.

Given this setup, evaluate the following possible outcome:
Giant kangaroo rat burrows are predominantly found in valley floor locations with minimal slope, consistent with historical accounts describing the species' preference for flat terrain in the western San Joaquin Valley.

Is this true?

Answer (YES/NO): YES